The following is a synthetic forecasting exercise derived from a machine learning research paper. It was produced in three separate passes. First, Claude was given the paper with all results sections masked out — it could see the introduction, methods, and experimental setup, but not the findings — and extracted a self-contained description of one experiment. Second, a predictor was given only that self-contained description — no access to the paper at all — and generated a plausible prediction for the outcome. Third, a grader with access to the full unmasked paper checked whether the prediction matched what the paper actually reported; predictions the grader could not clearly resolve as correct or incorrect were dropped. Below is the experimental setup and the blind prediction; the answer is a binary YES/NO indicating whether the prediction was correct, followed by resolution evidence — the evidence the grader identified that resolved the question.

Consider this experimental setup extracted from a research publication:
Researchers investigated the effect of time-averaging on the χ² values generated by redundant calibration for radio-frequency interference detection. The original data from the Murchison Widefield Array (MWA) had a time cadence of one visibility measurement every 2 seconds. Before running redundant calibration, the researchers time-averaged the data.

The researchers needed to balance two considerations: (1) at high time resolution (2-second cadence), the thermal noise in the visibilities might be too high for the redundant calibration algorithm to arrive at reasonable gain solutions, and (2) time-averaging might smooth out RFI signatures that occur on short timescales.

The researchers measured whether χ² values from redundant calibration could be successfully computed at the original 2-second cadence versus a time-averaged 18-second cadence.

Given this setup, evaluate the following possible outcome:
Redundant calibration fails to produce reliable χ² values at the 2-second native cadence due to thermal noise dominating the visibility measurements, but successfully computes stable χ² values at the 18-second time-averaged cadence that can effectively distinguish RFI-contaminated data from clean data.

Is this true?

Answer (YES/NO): YES